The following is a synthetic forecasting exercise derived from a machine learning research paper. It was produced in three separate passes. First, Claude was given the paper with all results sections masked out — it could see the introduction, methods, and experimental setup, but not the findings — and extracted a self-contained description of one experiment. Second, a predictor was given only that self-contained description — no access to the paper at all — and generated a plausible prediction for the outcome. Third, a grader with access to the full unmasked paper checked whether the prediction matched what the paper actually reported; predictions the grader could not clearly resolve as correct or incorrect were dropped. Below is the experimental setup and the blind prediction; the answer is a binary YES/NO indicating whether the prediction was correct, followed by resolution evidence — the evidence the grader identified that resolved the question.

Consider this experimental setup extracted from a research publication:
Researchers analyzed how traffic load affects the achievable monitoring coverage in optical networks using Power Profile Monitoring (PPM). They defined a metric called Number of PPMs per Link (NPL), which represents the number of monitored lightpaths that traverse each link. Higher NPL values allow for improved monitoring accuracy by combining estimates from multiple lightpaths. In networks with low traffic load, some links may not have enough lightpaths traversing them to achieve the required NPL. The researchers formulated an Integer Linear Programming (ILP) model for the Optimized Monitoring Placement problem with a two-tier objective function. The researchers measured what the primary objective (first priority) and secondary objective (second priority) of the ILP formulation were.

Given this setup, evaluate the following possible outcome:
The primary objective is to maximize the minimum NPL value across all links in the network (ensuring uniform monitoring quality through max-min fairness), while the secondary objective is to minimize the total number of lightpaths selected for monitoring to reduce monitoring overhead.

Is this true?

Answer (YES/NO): NO